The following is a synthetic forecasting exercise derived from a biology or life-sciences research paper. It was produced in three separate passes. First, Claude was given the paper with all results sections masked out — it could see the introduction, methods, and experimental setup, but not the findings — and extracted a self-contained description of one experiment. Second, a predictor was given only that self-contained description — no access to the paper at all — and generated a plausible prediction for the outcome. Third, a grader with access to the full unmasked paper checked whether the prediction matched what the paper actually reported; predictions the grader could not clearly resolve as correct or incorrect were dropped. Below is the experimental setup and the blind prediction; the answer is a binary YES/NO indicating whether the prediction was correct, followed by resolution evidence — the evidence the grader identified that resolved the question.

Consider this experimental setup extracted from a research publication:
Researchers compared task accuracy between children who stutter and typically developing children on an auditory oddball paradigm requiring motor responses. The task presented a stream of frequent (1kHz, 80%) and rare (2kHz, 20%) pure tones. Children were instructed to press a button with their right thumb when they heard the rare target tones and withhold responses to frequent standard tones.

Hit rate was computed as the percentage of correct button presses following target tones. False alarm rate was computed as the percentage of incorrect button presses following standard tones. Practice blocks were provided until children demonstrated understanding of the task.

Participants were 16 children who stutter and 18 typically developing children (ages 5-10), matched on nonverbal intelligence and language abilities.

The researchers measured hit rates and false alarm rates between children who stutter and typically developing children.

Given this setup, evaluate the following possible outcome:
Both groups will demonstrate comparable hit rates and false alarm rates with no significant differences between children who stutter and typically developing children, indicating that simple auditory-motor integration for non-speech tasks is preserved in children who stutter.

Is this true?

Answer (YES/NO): YES